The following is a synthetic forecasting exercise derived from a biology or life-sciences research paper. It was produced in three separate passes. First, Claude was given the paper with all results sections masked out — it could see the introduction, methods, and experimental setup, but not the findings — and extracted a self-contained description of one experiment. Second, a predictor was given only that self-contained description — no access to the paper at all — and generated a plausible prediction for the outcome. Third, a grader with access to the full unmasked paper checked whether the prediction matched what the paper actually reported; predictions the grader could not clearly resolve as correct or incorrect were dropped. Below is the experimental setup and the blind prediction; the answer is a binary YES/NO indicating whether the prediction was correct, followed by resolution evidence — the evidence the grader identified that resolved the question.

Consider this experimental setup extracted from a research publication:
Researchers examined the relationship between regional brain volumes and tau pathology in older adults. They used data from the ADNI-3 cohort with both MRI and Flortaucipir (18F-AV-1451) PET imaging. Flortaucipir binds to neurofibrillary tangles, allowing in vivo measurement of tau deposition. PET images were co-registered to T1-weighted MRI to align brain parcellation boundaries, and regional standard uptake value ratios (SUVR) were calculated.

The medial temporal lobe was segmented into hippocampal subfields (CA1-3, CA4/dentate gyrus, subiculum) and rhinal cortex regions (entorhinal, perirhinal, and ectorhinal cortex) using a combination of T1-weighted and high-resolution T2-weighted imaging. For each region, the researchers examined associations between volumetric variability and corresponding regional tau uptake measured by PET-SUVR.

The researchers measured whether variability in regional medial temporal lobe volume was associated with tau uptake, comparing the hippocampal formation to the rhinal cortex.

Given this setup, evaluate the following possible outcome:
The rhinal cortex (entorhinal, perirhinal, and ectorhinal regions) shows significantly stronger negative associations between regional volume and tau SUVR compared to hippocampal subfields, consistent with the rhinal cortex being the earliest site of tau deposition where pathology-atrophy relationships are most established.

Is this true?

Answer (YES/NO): YES